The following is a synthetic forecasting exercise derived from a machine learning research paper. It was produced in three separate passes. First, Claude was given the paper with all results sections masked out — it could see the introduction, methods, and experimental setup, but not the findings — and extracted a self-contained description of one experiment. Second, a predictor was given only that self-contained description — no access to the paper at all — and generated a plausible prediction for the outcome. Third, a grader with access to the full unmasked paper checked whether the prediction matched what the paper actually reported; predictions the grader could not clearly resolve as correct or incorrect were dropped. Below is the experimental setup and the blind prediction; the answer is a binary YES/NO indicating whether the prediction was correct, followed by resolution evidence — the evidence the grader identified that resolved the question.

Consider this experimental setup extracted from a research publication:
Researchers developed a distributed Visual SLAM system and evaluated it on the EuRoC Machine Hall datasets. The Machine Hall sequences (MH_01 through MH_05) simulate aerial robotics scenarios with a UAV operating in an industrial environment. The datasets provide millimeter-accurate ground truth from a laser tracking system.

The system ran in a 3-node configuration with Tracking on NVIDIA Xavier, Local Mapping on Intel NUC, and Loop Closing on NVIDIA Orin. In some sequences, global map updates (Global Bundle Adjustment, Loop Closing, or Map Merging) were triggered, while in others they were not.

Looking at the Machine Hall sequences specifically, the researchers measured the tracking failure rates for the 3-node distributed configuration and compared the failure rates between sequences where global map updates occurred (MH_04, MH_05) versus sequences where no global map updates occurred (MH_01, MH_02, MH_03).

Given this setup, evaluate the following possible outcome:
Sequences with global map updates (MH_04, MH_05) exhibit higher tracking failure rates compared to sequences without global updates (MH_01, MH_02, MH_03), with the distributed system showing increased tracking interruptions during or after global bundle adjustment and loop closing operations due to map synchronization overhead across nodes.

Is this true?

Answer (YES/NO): NO